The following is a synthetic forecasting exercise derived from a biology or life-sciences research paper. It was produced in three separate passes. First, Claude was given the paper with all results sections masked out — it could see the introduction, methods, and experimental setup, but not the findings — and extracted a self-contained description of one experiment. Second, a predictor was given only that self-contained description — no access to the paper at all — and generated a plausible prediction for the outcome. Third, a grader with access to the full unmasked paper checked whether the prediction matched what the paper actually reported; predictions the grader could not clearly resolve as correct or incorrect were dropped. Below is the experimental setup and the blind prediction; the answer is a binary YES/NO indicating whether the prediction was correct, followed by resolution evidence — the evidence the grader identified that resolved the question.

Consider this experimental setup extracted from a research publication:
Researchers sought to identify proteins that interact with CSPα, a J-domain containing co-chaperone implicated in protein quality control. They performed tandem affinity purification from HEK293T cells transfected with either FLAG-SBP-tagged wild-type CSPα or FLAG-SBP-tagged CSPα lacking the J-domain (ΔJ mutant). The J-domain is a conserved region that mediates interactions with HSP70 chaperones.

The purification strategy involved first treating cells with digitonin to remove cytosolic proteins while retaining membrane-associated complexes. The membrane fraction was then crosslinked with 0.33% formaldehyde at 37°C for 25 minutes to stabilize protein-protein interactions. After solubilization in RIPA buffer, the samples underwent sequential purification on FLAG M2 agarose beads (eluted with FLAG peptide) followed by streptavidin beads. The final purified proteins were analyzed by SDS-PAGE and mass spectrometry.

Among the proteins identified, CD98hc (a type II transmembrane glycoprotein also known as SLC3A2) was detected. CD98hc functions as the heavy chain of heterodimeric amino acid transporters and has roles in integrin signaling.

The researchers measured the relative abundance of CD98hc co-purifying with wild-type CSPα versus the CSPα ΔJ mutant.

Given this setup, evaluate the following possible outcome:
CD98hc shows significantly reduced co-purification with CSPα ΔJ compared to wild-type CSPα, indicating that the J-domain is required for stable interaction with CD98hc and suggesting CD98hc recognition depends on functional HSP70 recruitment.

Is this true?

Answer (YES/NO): NO